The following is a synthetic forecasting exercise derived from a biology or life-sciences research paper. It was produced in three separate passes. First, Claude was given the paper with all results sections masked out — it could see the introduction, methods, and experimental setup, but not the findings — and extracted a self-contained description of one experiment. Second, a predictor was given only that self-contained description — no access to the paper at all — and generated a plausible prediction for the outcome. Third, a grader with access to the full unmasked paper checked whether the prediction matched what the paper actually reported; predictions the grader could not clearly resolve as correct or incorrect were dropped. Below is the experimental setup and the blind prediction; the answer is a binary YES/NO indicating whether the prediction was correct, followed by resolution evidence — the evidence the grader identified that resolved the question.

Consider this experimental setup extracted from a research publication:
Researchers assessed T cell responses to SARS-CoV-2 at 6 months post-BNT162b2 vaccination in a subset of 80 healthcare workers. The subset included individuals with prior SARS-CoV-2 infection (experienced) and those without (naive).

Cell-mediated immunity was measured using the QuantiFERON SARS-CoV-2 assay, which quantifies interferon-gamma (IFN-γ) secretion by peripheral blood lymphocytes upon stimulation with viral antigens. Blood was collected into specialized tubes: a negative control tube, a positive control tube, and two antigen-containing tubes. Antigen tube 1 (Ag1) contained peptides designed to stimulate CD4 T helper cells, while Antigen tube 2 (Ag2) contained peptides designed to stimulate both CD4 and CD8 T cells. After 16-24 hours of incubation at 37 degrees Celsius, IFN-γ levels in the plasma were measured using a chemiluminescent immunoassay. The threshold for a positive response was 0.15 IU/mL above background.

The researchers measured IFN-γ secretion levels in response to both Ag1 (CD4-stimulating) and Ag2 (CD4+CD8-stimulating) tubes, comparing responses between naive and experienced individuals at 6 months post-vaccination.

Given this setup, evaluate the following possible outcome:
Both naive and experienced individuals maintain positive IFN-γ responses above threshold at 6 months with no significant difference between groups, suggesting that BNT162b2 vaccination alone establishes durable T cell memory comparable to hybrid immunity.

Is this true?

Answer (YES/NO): YES